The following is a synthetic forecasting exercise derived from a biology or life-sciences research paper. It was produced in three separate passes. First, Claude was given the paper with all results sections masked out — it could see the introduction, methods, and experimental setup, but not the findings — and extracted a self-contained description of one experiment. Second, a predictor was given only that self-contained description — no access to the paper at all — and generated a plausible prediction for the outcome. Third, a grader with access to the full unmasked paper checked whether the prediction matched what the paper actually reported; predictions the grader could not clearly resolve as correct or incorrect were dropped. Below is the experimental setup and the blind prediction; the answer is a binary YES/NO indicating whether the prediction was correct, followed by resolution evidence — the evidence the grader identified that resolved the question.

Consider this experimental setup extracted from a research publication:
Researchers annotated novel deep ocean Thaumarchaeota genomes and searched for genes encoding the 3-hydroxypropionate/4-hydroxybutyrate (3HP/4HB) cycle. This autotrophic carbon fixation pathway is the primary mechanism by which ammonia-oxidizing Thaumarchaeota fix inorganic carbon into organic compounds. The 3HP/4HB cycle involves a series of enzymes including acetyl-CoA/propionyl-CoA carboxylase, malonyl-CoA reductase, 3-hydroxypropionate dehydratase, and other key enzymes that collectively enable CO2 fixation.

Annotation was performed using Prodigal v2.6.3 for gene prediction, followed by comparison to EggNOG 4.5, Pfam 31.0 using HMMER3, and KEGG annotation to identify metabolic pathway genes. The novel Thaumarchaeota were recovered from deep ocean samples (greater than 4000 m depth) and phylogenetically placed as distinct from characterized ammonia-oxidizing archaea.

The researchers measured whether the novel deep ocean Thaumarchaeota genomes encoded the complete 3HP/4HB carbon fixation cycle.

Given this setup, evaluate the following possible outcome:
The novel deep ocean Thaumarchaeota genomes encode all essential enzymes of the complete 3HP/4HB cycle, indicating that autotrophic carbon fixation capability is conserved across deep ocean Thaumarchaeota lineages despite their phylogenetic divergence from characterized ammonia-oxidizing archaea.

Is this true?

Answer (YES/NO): NO